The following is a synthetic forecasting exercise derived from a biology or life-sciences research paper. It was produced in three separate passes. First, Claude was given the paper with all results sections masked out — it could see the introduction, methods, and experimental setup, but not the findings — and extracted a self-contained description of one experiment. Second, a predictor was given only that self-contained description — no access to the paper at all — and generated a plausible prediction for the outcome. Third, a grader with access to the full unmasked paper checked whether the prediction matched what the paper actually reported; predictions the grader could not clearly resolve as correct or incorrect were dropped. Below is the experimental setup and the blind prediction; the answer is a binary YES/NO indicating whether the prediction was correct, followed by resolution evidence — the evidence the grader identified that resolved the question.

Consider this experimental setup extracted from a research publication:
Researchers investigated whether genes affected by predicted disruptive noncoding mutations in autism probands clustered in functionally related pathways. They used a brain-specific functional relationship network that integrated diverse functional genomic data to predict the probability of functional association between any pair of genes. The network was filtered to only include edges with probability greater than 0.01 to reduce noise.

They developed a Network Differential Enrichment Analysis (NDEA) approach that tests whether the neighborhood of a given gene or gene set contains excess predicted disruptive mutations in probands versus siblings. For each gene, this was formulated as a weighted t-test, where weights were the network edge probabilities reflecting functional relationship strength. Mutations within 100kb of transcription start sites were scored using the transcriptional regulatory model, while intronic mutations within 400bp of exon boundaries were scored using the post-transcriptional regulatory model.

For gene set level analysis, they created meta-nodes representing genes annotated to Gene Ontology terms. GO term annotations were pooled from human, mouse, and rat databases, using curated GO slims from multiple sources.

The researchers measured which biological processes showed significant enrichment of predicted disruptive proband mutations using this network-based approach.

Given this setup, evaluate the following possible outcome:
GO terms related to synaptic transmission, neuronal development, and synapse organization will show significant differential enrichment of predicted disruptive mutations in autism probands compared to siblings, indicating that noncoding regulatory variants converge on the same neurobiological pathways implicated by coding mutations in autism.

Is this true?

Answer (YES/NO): YES